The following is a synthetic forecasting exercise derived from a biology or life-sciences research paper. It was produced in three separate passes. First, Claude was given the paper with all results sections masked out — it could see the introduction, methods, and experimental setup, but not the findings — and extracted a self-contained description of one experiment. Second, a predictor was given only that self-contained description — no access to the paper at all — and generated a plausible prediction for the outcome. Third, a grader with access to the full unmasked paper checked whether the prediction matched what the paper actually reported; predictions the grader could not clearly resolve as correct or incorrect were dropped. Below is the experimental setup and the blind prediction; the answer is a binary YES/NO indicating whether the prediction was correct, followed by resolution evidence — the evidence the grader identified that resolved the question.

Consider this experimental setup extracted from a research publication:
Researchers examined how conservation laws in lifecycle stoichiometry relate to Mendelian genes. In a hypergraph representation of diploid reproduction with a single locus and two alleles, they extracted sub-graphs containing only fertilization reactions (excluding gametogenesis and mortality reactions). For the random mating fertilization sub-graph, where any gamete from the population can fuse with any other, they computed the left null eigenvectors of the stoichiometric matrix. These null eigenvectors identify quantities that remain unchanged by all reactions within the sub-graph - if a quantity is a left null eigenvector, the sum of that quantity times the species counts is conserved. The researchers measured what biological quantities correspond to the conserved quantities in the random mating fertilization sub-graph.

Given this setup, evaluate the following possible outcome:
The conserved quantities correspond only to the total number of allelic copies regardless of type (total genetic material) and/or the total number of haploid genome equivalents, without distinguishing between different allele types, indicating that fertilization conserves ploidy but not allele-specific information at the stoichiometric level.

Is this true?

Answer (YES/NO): NO